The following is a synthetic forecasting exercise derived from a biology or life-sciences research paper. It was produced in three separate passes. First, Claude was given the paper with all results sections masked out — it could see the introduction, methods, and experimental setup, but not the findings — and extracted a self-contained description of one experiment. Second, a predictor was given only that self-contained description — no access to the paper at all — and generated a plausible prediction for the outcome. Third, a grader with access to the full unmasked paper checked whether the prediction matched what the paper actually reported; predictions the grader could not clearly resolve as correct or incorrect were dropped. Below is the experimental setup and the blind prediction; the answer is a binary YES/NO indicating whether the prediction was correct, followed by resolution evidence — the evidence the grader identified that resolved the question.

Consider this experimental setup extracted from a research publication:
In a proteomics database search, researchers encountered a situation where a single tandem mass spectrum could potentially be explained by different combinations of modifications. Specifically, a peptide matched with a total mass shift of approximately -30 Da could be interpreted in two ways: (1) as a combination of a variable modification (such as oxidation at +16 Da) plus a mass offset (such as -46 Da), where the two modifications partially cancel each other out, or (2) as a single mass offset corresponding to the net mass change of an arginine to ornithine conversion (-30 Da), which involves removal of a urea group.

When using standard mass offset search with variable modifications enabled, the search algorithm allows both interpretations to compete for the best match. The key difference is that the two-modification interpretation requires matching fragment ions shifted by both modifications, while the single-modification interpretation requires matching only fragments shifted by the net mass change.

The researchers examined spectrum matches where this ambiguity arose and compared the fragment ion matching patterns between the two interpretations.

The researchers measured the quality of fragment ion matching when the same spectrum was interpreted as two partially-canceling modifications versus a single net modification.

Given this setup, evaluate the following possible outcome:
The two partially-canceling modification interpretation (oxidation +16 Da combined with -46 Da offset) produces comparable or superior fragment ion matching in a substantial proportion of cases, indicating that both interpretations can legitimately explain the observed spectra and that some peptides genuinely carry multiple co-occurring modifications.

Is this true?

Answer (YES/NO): NO